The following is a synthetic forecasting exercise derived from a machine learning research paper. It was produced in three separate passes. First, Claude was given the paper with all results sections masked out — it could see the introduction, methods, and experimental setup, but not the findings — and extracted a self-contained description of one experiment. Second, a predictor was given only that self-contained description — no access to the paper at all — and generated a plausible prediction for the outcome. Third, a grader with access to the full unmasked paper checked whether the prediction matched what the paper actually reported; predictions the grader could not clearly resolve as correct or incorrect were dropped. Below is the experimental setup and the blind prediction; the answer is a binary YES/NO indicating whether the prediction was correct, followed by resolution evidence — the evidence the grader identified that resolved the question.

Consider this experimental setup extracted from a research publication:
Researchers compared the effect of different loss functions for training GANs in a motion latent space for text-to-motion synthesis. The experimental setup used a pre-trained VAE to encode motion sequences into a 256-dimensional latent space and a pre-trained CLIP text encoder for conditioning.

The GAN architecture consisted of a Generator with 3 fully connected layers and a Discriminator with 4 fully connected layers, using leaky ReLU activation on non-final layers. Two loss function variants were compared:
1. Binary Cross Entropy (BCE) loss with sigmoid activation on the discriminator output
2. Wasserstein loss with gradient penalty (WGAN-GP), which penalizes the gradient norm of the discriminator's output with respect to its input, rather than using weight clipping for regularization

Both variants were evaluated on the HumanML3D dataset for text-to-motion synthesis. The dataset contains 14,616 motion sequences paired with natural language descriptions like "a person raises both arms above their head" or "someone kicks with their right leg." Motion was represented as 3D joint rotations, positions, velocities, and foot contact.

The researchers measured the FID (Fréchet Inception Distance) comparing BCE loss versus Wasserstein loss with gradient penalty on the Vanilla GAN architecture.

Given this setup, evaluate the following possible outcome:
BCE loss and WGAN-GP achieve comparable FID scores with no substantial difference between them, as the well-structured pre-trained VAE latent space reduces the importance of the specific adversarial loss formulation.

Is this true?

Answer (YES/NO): NO